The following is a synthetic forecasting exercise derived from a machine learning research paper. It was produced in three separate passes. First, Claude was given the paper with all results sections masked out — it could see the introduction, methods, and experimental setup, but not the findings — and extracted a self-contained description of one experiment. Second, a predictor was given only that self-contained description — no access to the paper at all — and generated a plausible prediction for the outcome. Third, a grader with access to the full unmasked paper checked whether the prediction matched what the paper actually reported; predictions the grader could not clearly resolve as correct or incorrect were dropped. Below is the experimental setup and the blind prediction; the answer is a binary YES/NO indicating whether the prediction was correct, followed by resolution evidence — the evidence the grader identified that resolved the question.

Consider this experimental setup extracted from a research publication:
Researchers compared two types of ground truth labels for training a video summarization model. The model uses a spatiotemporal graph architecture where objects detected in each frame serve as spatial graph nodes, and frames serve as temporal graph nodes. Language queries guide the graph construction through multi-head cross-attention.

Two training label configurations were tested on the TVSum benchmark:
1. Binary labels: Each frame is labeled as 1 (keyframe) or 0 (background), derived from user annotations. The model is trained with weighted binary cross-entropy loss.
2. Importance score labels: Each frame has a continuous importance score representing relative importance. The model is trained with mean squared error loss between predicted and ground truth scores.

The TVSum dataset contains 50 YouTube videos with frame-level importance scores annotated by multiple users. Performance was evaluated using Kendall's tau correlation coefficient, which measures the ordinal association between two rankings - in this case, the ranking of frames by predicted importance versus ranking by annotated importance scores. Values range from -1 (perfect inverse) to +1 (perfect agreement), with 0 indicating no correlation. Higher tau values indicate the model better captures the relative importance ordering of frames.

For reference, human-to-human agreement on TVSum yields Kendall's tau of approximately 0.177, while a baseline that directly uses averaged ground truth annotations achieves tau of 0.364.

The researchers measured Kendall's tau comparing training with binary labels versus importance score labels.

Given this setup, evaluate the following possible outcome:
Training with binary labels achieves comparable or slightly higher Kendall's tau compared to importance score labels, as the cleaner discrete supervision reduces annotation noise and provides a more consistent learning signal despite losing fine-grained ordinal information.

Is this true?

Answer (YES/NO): NO